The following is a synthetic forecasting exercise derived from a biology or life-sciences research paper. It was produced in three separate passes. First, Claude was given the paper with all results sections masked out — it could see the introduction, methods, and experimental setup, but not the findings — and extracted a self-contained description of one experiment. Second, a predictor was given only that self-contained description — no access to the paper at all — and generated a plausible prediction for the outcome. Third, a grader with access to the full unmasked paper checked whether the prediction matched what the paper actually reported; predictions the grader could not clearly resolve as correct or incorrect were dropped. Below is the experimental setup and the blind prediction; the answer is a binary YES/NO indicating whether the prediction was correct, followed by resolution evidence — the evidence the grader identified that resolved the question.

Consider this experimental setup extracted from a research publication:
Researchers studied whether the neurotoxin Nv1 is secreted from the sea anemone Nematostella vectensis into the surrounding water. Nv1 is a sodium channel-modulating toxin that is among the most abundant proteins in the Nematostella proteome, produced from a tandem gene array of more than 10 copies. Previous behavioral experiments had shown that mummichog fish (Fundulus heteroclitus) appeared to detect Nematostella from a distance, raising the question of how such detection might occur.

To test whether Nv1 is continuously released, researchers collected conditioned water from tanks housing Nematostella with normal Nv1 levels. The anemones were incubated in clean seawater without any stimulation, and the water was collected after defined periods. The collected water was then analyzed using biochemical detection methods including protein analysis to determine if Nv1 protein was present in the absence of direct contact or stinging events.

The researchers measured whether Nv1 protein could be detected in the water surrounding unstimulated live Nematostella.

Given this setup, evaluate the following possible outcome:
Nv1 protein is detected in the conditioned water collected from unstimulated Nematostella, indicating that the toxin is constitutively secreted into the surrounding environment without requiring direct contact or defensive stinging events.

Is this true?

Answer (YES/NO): YES